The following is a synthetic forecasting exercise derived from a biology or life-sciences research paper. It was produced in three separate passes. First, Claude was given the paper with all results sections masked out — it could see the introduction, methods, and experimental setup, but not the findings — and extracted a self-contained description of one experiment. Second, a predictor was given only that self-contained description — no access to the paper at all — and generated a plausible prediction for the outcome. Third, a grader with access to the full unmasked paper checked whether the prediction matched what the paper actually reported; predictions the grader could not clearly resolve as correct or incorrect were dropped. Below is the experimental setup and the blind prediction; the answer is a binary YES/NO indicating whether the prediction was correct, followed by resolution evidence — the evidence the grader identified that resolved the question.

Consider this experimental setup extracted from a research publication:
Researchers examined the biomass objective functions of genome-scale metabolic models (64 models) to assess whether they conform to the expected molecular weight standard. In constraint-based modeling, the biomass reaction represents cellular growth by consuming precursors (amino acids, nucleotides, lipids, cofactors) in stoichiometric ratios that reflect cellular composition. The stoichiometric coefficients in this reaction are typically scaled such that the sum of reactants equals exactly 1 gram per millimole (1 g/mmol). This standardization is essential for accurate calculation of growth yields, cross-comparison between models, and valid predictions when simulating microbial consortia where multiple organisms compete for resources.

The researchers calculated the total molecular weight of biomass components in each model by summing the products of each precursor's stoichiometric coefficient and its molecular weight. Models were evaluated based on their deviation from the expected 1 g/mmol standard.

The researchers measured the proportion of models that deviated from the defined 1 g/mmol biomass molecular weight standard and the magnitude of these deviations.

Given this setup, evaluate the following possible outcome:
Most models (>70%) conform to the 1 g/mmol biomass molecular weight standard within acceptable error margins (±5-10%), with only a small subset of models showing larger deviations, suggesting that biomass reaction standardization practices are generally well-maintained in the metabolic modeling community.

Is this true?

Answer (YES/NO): NO